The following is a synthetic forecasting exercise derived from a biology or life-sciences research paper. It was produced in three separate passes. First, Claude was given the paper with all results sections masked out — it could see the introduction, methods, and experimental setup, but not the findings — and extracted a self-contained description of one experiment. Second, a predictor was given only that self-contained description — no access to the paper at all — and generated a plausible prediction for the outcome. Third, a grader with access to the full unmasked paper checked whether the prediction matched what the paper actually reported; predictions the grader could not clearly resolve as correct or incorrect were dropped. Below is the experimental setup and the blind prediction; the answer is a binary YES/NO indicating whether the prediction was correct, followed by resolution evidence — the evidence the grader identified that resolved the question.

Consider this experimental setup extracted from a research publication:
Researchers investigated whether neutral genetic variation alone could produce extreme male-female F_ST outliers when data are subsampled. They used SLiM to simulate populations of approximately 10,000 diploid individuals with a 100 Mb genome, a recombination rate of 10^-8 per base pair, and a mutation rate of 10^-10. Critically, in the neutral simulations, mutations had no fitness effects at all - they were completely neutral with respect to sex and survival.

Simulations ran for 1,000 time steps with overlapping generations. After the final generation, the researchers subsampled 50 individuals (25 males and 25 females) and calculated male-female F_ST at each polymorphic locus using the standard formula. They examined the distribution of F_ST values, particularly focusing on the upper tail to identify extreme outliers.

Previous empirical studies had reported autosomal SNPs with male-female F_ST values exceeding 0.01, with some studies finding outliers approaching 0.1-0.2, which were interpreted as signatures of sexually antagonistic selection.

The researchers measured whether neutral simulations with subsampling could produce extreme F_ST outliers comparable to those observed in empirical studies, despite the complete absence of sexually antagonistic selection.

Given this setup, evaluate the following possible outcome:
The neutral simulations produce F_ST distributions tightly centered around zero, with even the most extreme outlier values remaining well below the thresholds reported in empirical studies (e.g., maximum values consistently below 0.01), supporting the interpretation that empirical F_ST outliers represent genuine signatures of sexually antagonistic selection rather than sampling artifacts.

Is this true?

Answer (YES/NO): NO